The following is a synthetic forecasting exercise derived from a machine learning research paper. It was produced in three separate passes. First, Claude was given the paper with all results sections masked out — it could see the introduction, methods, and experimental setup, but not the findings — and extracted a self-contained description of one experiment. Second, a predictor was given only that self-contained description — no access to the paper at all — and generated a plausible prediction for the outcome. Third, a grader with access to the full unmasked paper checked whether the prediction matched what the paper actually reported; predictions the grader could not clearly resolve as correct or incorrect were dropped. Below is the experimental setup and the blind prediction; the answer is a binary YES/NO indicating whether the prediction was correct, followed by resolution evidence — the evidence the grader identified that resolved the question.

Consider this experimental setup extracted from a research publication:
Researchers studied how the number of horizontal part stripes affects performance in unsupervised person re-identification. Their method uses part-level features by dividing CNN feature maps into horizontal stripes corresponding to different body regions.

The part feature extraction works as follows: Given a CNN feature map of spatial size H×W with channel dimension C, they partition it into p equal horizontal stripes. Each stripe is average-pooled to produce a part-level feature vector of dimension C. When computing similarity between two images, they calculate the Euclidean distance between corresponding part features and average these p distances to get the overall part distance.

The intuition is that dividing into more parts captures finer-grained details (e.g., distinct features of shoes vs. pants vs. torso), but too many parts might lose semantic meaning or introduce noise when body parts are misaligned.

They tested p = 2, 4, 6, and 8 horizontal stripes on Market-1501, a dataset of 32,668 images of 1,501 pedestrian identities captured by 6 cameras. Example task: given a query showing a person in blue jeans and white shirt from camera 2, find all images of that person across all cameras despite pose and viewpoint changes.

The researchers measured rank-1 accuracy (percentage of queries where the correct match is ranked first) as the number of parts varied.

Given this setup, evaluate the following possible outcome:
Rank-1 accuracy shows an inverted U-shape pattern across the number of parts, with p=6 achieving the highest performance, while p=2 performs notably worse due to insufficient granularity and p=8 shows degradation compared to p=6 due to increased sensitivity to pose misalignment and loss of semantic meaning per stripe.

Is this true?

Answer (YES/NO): NO